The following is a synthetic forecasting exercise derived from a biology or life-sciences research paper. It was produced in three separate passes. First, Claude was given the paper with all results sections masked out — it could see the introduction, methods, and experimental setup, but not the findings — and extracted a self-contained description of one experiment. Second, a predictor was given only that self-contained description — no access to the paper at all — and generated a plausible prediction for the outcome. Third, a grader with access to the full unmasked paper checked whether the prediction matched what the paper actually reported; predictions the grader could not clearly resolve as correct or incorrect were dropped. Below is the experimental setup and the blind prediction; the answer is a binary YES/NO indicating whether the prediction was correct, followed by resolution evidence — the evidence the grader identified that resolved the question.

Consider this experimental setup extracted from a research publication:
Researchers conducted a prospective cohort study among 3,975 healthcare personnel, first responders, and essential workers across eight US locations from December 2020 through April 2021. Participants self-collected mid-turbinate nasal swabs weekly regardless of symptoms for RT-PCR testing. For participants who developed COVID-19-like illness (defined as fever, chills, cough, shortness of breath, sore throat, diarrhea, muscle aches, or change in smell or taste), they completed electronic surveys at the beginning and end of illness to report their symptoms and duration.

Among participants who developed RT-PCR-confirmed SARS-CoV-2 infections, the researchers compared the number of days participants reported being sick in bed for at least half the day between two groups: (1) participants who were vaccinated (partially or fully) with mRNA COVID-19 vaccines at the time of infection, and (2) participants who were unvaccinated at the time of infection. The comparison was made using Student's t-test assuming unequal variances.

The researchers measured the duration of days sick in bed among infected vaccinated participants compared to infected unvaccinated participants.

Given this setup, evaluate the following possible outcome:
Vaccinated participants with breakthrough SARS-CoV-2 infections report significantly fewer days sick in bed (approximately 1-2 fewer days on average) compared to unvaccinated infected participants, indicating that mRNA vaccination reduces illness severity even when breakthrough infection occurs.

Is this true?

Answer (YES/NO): NO